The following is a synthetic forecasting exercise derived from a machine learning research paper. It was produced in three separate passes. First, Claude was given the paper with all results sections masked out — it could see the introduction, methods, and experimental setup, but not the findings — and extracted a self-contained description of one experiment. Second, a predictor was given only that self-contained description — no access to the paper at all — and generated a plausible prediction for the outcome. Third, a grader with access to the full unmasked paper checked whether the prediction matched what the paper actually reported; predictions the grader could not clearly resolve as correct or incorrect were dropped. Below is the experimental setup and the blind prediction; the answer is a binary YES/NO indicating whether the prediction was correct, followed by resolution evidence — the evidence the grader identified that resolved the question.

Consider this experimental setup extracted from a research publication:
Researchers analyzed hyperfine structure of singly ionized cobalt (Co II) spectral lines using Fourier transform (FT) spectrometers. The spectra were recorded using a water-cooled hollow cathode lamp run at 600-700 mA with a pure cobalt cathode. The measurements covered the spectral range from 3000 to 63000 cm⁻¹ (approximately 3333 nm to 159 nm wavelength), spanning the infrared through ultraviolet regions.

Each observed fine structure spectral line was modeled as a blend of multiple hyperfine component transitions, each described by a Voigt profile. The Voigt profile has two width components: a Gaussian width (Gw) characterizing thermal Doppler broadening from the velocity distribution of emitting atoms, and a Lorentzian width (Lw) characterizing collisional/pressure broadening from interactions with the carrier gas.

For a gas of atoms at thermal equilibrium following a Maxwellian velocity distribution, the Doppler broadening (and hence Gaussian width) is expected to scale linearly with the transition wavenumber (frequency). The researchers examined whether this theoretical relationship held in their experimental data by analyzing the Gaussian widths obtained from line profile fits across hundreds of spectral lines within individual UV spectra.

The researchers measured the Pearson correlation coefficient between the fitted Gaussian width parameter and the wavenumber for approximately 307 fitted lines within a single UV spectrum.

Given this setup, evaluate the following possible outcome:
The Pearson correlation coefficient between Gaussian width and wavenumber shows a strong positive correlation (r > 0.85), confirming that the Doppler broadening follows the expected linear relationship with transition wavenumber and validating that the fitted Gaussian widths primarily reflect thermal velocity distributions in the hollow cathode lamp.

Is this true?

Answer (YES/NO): NO